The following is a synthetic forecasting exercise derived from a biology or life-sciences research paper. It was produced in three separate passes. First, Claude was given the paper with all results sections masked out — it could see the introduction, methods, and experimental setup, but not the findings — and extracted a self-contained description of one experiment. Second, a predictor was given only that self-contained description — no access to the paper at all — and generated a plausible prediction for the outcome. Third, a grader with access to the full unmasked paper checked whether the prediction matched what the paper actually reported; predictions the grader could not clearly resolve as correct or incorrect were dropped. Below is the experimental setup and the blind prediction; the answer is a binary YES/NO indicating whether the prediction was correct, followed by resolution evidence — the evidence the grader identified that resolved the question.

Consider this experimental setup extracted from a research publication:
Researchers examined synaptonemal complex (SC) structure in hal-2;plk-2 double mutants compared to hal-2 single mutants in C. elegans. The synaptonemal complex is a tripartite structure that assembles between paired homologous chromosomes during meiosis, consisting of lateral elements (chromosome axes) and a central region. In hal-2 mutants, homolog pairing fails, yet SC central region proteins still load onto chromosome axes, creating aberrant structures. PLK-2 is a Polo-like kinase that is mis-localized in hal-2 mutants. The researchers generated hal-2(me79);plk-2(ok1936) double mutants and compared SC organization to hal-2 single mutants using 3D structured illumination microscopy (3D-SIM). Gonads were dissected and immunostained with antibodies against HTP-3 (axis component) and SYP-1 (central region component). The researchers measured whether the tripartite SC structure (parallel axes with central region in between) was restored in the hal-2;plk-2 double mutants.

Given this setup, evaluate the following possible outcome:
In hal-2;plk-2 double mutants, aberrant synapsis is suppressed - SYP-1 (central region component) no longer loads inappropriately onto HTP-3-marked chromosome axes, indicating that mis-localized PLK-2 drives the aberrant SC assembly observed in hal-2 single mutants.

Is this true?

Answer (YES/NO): NO